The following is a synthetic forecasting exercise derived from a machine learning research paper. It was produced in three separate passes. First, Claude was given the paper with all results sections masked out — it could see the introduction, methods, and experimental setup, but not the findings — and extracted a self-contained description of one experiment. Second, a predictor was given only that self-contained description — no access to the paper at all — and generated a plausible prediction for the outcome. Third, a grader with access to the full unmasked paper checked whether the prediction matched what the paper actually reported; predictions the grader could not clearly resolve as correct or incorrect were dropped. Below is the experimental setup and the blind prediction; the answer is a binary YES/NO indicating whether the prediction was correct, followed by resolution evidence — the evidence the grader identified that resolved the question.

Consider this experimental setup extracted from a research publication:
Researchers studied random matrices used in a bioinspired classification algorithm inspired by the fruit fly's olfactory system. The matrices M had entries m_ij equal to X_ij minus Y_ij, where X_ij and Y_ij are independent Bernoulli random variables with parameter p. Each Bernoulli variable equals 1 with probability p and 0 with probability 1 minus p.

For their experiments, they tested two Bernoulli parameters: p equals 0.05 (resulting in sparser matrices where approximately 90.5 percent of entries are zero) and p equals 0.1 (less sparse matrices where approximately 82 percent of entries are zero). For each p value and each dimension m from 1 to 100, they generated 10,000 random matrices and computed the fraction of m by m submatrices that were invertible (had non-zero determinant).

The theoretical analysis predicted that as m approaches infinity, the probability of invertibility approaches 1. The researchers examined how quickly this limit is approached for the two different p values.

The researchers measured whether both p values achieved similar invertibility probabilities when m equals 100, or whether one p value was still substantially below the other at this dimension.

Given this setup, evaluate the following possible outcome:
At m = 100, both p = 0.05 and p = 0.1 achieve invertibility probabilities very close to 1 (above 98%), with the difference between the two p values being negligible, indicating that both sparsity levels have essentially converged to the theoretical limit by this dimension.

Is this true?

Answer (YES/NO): YES